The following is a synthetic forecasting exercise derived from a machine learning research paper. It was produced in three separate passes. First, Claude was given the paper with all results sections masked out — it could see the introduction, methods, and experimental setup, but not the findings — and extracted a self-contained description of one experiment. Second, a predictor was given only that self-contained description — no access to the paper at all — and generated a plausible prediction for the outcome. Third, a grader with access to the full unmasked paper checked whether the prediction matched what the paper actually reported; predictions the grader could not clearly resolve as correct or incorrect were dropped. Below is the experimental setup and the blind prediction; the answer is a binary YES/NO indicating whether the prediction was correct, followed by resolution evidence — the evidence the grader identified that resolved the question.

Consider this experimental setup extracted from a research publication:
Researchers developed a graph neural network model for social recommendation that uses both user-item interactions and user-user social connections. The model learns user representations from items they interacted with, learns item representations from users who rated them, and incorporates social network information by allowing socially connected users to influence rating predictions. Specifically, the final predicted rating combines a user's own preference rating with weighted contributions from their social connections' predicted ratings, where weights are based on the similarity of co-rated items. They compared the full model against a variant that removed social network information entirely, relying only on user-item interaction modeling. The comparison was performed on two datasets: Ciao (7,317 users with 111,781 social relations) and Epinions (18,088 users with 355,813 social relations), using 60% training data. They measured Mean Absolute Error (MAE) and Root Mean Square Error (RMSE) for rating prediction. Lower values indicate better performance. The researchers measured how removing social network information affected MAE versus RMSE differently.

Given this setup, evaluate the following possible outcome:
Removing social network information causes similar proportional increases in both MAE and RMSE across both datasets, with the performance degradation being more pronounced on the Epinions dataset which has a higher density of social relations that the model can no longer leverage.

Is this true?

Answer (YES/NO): NO